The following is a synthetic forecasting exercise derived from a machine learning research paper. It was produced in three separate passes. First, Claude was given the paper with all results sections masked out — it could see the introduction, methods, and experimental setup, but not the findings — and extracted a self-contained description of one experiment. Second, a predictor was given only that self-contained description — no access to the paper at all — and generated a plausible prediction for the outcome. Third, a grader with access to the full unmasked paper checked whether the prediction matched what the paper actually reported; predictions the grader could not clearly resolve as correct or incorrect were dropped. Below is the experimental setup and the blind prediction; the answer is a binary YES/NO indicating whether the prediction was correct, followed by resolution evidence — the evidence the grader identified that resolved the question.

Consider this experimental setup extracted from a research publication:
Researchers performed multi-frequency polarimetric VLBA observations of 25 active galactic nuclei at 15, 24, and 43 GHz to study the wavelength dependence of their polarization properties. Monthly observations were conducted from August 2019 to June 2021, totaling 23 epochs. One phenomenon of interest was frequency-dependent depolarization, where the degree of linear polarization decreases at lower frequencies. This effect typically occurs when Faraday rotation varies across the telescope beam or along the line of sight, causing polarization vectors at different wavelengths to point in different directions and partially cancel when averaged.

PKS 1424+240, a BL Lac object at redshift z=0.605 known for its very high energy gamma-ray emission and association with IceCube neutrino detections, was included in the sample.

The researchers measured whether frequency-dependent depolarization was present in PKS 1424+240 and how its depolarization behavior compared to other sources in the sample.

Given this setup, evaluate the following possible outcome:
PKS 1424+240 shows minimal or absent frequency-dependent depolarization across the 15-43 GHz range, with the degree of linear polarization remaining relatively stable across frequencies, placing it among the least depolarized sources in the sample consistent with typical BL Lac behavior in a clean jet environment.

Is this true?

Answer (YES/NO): NO